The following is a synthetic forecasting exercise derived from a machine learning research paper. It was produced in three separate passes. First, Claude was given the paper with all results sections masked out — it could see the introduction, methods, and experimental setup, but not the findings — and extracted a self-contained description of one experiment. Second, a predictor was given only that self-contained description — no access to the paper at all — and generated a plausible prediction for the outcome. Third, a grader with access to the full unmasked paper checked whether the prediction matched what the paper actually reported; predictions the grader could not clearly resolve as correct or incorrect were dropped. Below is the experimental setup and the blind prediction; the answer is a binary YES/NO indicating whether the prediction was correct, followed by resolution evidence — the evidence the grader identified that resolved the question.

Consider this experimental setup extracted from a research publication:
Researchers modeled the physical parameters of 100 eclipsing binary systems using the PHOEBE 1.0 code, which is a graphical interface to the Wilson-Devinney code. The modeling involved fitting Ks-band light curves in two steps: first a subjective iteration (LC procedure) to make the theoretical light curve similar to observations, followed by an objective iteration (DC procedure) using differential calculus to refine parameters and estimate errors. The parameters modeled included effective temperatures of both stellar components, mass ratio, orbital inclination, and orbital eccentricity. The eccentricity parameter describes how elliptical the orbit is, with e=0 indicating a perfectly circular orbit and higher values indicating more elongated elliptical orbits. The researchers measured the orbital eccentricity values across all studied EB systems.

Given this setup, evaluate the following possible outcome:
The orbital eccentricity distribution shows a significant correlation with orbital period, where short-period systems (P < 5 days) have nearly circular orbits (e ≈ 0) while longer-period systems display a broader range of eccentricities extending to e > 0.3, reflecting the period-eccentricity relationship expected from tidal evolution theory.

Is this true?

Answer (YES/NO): NO